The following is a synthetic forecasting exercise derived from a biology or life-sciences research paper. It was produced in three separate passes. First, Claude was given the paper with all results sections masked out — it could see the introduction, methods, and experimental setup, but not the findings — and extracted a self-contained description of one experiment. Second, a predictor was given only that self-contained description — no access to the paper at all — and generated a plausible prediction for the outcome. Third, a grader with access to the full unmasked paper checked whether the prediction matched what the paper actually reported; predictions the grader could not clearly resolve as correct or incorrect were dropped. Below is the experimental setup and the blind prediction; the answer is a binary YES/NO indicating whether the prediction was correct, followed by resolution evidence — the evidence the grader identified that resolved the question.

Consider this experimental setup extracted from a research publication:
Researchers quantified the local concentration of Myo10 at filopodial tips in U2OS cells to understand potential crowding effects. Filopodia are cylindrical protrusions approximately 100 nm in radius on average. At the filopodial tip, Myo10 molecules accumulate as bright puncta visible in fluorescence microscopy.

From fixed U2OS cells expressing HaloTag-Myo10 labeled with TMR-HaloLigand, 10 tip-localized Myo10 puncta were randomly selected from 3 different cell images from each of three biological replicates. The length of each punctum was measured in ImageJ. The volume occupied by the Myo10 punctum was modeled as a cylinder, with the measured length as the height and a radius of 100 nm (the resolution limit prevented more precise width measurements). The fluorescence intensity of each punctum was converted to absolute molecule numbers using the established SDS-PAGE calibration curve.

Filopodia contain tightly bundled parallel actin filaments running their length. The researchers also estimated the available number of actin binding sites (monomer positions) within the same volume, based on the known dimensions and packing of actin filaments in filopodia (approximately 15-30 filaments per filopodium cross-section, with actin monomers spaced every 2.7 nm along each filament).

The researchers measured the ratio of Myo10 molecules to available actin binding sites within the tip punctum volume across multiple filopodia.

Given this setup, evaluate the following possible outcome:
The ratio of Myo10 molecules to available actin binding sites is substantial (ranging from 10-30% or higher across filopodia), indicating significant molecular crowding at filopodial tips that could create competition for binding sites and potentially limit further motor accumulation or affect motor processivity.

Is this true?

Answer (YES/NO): NO